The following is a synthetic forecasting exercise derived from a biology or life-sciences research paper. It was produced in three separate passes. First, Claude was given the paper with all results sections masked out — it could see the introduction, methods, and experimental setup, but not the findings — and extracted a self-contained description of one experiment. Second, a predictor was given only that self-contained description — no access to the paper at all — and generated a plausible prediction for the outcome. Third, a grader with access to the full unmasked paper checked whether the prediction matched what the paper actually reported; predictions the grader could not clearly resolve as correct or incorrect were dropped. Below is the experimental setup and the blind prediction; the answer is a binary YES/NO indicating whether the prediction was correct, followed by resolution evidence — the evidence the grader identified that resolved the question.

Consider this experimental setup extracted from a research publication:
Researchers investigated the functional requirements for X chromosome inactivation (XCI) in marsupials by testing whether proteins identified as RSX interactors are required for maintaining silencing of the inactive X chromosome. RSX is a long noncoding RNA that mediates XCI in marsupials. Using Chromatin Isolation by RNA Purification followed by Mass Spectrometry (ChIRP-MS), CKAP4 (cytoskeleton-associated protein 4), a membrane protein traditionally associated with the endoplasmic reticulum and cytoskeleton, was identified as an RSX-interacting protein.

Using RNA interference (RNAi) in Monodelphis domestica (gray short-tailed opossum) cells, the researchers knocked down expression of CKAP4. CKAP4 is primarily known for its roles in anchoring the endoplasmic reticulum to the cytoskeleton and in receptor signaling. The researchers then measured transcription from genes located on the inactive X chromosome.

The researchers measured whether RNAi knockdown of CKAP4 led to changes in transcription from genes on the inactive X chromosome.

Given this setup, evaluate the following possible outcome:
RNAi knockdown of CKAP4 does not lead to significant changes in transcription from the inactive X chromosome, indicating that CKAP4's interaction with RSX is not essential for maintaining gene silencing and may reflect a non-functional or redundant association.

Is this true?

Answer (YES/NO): NO